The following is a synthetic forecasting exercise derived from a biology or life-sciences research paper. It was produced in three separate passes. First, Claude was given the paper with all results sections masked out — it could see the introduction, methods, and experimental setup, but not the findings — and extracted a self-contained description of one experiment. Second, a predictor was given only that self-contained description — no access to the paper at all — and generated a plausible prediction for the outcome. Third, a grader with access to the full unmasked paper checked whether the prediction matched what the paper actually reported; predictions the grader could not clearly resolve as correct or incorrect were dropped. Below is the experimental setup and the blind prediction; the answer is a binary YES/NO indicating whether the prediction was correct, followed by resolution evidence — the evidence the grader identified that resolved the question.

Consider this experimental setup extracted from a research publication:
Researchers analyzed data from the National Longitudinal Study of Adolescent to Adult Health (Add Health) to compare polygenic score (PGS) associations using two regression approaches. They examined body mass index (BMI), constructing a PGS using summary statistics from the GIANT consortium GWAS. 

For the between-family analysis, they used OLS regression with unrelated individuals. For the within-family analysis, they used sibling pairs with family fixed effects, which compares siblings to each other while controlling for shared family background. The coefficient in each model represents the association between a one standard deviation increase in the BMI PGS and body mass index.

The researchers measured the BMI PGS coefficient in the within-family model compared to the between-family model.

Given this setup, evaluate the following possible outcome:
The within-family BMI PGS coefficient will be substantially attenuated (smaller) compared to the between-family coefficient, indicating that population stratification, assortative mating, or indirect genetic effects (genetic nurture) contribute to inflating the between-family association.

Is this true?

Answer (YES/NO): NO